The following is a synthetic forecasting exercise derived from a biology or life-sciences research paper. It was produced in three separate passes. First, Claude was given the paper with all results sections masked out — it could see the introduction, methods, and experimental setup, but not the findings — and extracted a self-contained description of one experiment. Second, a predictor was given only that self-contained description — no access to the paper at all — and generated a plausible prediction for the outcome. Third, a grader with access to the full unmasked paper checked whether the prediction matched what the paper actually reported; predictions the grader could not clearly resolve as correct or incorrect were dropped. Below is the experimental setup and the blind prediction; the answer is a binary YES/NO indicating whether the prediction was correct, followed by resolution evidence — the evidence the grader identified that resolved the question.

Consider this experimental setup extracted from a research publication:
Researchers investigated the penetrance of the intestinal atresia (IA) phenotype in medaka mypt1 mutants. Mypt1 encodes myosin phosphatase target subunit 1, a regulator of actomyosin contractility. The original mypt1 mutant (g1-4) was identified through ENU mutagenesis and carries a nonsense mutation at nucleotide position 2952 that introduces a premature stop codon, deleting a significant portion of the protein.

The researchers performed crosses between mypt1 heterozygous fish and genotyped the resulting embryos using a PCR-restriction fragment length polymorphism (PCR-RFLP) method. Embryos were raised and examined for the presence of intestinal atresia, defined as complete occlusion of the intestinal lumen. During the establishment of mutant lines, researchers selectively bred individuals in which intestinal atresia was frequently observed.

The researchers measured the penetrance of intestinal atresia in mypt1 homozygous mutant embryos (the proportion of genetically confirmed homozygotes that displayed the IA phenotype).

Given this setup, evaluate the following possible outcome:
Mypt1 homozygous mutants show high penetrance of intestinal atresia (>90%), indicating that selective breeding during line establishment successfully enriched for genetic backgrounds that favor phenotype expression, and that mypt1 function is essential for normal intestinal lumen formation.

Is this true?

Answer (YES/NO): NO